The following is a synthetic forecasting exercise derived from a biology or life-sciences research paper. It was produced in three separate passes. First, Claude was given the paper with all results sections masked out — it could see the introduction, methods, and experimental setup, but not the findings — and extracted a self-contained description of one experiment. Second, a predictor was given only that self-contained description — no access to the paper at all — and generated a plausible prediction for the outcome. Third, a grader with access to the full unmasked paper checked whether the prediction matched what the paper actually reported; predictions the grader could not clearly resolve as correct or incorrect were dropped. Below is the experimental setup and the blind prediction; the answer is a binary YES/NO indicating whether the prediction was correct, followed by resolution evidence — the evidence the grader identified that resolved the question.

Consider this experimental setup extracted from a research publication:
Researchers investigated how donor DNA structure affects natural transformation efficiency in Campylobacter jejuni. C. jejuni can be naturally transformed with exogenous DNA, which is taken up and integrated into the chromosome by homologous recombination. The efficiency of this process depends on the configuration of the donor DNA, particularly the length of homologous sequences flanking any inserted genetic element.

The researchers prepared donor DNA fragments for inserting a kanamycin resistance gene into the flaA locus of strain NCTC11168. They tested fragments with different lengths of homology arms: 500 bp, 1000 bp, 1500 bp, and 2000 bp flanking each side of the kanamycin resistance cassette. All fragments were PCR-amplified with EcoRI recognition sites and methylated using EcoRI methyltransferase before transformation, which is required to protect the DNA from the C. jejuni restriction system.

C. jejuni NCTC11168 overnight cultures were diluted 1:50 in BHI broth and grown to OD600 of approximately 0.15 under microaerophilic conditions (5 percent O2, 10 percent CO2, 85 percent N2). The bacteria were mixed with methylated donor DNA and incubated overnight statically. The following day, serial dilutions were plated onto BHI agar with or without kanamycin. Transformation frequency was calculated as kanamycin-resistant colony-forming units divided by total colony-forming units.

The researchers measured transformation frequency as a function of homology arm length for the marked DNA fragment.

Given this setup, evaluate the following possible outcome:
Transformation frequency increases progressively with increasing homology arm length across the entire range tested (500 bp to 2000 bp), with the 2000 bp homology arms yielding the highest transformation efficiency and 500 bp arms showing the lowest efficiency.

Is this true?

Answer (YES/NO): NO